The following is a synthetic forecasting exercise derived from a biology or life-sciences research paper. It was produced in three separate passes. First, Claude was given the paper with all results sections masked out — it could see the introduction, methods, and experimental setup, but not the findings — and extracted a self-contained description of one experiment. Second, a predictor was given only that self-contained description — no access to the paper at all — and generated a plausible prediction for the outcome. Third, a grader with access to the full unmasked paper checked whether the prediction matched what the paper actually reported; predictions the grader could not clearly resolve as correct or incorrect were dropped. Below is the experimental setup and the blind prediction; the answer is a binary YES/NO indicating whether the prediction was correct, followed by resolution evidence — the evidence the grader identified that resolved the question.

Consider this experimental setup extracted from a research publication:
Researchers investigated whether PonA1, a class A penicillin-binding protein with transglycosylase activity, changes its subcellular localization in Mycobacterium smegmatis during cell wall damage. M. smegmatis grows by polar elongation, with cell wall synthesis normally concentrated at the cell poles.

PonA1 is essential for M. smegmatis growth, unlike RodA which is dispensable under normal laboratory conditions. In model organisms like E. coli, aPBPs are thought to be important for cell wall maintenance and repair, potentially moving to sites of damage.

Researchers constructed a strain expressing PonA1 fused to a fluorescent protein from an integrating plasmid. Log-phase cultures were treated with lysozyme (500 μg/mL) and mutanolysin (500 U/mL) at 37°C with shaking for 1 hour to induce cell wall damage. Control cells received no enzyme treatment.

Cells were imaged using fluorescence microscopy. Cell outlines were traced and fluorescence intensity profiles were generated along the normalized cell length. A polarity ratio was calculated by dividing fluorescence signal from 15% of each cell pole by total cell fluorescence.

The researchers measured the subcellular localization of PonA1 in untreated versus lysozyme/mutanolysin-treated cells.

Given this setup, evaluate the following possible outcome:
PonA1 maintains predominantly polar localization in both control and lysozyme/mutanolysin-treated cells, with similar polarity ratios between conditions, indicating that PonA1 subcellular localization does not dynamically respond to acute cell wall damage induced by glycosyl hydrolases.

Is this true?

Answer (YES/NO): NO